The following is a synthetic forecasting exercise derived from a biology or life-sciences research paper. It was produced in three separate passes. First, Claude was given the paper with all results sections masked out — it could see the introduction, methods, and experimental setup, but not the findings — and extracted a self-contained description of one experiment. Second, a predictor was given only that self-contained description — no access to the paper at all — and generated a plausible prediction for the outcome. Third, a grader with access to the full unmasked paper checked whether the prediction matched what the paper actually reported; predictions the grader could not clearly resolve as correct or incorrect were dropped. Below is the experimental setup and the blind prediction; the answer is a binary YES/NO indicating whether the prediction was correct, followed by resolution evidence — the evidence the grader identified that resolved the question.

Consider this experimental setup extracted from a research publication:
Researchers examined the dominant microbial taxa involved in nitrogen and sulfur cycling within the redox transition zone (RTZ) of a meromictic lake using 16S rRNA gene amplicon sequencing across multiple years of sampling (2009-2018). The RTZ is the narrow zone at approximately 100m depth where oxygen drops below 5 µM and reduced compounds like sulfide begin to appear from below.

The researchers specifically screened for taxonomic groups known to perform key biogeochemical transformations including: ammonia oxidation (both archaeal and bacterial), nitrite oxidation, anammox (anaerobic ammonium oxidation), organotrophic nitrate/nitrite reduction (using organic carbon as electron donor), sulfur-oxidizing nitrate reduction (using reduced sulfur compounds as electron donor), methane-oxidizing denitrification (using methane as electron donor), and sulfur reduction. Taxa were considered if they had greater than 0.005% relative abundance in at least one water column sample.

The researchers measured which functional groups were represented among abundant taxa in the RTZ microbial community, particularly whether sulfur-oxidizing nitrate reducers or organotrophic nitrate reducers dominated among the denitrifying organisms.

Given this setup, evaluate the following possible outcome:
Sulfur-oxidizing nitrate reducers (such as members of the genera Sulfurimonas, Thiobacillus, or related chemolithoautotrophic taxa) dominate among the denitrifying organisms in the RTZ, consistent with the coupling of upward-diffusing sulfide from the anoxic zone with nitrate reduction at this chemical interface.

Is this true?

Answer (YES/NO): YES